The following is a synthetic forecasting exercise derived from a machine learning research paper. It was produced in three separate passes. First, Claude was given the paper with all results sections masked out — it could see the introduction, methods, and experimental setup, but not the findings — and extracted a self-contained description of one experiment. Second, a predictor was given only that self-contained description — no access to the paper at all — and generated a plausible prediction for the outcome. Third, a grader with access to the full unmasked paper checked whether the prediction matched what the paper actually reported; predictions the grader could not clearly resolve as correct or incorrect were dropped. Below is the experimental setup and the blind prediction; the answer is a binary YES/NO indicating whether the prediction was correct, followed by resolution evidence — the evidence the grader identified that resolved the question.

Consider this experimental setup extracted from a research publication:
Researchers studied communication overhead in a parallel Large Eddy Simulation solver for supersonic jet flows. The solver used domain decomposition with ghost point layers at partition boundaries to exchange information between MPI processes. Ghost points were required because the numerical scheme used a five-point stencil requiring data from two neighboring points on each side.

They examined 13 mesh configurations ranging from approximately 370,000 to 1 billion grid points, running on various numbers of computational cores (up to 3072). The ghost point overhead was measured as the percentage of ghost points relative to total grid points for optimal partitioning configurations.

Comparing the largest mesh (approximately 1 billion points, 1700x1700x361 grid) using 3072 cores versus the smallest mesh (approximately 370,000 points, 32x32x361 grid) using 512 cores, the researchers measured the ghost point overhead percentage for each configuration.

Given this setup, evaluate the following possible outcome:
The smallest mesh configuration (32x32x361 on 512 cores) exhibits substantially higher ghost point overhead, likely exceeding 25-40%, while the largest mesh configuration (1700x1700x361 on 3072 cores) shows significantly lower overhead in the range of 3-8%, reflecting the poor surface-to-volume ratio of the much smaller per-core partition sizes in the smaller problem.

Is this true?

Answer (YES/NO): NO